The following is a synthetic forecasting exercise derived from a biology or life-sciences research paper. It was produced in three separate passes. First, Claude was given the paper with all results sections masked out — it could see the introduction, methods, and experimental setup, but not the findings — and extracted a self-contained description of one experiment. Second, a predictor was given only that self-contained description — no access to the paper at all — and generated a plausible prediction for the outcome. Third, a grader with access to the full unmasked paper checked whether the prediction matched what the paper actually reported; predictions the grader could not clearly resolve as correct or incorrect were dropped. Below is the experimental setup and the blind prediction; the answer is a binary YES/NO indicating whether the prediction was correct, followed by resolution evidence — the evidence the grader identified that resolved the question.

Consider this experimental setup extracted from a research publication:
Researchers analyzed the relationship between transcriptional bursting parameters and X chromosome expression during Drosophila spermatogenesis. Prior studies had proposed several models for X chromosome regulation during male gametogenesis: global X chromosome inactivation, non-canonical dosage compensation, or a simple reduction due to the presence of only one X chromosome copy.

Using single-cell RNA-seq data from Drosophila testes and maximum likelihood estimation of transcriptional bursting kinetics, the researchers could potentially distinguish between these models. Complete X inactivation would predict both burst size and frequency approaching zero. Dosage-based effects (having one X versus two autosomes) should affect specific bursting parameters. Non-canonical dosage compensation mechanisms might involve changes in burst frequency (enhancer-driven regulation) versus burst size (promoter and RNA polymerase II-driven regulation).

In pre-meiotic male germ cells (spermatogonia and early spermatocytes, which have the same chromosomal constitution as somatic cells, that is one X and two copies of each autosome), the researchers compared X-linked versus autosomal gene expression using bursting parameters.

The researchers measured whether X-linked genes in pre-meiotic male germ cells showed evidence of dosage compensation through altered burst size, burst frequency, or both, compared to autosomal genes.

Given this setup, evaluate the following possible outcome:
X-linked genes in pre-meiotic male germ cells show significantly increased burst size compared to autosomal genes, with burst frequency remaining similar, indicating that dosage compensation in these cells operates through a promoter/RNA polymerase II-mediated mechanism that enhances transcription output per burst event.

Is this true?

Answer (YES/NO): NO